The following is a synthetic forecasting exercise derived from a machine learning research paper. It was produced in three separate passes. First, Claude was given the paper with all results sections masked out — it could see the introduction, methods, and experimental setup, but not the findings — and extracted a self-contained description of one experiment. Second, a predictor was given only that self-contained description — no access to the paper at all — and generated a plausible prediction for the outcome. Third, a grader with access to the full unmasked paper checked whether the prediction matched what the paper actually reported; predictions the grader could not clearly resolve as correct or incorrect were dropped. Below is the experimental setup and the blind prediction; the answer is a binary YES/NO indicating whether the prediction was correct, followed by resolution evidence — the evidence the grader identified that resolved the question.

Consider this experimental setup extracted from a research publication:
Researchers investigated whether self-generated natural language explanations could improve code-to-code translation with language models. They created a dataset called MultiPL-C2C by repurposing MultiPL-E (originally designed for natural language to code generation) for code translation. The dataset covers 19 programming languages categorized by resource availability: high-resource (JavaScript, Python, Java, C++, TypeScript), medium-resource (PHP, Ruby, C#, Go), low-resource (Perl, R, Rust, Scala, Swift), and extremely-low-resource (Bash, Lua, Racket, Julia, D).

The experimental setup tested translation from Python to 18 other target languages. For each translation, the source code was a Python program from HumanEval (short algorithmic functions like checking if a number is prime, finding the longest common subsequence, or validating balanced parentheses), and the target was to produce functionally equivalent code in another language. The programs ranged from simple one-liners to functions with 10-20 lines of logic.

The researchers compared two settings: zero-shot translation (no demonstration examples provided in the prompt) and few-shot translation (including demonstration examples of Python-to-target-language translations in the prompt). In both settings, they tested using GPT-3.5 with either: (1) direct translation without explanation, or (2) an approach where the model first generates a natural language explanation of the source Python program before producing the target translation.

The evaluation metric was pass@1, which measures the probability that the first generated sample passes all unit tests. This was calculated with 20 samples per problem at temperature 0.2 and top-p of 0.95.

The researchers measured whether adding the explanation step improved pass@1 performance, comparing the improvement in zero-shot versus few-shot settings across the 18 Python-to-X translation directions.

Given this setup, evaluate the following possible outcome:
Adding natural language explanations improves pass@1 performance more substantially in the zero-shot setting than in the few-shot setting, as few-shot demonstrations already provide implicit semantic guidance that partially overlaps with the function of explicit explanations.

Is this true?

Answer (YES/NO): YES